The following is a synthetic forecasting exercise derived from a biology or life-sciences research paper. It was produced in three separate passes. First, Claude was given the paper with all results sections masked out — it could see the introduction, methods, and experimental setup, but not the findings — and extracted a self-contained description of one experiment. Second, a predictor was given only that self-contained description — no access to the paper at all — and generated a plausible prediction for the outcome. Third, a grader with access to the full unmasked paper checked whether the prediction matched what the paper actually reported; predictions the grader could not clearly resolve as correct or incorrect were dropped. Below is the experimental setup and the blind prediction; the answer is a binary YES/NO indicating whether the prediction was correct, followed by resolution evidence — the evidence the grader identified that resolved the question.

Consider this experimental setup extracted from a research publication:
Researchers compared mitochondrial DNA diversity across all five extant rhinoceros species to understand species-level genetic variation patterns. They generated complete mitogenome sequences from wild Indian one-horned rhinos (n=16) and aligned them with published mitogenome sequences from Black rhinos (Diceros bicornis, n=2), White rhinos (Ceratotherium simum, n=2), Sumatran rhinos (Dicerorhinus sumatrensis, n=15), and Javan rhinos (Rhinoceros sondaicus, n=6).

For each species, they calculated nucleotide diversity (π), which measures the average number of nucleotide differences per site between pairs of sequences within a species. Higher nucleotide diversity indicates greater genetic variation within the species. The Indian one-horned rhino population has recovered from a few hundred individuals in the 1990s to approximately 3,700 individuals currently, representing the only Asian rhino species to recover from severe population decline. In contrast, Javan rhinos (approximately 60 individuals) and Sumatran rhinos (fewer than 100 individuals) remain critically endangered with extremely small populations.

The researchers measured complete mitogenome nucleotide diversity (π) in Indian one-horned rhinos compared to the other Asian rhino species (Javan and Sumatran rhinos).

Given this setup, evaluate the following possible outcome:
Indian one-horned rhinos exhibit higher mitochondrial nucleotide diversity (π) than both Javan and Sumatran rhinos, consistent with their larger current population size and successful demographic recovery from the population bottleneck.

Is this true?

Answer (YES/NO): NO